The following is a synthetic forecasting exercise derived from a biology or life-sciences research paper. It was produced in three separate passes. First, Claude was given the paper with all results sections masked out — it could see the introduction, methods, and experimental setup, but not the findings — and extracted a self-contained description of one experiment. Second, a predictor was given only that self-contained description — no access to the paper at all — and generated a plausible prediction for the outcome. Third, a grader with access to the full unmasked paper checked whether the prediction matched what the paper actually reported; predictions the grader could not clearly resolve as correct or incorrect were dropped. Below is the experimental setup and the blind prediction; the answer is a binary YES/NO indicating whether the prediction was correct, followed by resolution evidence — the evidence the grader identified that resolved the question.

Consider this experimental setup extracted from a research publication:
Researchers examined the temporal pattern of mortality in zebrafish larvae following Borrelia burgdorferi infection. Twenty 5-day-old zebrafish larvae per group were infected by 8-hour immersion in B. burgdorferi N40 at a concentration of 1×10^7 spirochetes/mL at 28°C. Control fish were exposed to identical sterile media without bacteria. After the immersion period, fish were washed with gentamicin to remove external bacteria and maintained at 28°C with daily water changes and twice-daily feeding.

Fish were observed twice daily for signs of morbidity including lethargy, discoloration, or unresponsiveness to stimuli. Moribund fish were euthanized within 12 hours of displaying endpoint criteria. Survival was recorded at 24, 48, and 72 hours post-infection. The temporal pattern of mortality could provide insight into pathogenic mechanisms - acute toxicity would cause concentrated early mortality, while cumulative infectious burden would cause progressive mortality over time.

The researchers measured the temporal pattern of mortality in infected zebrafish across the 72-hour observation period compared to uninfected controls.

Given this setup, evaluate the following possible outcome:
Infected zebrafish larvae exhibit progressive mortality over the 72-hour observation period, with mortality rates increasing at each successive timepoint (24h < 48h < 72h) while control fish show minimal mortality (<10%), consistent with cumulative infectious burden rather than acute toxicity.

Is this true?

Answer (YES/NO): NO